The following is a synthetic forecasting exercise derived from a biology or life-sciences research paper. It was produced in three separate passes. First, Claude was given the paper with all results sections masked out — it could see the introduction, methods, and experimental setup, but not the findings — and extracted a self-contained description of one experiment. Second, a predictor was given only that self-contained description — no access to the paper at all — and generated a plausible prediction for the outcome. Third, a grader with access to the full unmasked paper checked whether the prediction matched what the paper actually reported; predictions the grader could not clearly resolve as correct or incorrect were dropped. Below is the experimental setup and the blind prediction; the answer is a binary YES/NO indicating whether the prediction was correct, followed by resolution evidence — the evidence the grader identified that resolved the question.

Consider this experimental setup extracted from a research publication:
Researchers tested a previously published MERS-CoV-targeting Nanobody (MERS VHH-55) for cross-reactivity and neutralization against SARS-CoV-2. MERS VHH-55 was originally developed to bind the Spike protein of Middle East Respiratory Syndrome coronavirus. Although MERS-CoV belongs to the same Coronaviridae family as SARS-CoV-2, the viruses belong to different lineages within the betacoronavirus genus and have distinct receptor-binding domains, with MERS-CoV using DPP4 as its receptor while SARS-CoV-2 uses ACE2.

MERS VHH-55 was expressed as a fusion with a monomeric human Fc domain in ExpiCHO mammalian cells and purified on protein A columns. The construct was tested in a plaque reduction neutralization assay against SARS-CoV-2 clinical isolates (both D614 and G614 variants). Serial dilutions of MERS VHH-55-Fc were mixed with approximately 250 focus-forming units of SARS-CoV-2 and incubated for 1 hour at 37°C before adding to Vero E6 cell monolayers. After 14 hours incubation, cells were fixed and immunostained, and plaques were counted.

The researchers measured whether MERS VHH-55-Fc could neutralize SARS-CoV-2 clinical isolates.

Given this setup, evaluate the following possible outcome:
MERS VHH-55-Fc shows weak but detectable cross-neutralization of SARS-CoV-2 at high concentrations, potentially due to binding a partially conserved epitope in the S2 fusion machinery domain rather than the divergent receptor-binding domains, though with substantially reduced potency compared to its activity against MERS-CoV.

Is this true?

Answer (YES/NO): NO